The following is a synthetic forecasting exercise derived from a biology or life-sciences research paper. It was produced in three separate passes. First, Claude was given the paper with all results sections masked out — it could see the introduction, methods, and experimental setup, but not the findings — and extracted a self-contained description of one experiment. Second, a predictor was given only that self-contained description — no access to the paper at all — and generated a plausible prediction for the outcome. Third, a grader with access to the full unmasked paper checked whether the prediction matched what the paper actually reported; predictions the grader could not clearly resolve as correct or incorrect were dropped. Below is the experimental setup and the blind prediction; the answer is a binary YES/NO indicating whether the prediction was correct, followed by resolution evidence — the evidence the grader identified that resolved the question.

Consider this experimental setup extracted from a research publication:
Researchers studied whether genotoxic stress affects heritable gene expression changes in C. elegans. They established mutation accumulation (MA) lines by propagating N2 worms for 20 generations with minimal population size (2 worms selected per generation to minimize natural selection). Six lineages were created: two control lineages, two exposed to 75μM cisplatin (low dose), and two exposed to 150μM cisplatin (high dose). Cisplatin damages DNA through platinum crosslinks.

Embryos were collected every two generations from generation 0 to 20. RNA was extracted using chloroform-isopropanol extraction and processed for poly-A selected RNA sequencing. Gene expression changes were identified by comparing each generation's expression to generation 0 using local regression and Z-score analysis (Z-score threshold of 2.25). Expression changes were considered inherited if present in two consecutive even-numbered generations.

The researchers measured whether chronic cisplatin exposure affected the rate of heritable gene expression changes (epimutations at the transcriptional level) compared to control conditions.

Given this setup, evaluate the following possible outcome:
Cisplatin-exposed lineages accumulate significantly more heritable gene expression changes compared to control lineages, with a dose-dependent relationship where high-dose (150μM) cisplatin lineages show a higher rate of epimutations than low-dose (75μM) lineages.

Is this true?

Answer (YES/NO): NO